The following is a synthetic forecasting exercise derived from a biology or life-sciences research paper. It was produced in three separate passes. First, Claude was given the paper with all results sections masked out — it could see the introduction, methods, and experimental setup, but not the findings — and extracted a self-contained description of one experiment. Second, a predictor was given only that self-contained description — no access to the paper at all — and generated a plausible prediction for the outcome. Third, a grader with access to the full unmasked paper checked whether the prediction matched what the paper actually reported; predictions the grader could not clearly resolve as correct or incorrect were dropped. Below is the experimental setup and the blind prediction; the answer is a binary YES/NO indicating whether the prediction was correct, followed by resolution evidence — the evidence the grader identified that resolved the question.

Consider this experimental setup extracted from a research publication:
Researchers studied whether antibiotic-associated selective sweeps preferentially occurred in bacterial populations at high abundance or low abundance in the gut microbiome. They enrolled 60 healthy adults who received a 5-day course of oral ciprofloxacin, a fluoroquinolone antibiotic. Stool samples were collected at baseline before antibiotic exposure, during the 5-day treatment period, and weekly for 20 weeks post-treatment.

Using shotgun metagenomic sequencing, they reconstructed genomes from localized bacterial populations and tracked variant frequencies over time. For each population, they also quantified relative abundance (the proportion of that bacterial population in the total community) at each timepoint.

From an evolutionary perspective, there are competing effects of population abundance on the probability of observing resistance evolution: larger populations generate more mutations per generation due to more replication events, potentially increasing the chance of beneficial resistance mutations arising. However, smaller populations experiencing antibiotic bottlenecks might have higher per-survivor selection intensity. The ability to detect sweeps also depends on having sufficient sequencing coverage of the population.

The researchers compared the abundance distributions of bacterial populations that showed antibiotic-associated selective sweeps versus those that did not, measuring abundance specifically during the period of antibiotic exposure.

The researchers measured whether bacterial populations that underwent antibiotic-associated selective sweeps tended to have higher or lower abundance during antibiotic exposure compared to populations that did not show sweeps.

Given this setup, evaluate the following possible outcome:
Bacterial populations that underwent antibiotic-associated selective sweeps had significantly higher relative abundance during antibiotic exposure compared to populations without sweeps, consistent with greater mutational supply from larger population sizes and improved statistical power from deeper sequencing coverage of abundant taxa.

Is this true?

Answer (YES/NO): NO